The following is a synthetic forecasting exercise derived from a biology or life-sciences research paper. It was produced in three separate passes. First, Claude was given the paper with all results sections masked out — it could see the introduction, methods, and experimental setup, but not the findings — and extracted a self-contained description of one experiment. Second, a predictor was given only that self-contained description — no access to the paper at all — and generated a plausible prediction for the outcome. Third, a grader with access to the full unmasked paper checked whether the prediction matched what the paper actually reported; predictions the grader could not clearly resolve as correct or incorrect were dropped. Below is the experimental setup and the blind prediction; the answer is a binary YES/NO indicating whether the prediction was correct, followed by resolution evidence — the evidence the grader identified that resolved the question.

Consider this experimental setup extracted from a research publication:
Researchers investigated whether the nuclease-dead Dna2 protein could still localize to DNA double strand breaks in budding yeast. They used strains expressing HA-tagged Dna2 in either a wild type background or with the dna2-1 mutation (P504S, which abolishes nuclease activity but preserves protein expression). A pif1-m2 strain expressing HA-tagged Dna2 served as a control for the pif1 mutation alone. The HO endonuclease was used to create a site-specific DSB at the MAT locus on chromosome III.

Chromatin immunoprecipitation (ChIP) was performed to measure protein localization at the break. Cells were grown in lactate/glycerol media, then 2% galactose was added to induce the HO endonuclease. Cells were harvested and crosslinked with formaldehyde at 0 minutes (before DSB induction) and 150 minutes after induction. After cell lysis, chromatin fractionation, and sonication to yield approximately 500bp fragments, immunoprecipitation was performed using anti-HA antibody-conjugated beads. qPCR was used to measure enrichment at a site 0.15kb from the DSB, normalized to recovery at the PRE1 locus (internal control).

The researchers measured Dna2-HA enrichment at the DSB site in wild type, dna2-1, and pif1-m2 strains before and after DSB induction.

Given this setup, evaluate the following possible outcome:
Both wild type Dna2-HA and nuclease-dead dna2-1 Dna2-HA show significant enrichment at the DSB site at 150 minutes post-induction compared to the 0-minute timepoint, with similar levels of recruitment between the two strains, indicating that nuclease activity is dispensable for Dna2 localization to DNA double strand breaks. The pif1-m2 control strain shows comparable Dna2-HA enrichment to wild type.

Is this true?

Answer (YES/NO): YES